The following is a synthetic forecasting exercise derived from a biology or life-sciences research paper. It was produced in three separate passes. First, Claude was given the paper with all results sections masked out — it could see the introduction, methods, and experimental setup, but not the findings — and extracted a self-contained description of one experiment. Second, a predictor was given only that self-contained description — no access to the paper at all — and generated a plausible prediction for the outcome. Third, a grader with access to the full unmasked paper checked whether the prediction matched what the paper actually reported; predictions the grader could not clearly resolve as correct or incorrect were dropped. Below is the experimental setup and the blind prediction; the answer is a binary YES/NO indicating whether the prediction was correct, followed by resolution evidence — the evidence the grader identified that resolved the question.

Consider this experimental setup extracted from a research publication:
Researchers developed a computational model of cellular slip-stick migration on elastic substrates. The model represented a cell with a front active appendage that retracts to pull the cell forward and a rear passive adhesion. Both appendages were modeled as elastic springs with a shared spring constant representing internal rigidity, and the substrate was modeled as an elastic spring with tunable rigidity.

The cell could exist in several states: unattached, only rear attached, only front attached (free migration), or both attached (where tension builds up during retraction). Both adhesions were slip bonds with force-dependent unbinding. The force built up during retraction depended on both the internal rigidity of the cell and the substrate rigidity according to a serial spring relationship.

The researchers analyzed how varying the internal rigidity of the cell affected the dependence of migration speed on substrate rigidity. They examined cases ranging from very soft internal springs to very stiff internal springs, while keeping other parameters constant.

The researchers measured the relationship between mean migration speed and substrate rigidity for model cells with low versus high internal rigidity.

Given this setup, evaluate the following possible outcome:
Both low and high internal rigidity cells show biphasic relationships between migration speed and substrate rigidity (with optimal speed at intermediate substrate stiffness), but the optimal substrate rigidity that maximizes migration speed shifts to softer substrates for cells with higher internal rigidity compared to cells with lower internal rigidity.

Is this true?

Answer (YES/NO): NO